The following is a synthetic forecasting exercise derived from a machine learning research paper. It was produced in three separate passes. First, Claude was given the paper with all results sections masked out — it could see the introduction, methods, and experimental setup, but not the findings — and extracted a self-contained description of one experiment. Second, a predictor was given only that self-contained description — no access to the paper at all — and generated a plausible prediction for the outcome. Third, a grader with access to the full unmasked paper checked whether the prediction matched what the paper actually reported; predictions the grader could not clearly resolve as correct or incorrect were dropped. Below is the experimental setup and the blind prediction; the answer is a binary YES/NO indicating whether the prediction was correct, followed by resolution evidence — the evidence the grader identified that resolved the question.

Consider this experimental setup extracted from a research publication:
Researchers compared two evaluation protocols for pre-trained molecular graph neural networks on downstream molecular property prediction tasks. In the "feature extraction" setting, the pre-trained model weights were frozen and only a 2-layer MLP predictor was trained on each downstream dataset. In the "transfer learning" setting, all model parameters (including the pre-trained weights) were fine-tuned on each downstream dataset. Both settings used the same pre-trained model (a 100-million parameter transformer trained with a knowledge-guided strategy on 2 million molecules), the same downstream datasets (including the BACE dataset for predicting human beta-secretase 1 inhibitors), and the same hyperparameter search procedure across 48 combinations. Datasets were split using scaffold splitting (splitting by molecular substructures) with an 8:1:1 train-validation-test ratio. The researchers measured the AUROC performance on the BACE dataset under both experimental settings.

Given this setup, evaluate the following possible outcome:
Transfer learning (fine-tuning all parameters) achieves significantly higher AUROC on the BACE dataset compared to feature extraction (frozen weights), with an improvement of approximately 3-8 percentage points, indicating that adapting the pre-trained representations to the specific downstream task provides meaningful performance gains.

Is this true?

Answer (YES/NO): NO